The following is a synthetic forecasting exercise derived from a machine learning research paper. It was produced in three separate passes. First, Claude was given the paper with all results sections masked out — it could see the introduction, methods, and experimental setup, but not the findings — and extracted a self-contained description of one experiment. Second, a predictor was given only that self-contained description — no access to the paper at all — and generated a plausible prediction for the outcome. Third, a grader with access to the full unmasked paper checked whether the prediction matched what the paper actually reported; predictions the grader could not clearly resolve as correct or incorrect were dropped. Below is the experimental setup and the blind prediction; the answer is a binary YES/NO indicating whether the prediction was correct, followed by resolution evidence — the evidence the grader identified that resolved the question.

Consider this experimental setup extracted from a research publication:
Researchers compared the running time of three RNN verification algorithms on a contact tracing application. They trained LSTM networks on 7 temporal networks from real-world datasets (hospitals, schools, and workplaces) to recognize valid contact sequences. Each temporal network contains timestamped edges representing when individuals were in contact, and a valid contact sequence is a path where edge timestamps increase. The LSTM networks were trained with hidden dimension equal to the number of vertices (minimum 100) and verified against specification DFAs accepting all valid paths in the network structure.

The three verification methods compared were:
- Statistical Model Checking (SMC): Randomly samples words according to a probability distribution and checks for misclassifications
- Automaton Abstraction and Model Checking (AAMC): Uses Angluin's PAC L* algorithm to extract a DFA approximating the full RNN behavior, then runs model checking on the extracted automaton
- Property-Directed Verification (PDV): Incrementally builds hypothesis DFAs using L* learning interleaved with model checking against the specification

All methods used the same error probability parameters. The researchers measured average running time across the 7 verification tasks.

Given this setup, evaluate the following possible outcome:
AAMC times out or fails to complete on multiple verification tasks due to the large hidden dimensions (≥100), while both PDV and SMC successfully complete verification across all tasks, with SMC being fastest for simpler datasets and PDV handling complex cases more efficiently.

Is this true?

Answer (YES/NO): NO